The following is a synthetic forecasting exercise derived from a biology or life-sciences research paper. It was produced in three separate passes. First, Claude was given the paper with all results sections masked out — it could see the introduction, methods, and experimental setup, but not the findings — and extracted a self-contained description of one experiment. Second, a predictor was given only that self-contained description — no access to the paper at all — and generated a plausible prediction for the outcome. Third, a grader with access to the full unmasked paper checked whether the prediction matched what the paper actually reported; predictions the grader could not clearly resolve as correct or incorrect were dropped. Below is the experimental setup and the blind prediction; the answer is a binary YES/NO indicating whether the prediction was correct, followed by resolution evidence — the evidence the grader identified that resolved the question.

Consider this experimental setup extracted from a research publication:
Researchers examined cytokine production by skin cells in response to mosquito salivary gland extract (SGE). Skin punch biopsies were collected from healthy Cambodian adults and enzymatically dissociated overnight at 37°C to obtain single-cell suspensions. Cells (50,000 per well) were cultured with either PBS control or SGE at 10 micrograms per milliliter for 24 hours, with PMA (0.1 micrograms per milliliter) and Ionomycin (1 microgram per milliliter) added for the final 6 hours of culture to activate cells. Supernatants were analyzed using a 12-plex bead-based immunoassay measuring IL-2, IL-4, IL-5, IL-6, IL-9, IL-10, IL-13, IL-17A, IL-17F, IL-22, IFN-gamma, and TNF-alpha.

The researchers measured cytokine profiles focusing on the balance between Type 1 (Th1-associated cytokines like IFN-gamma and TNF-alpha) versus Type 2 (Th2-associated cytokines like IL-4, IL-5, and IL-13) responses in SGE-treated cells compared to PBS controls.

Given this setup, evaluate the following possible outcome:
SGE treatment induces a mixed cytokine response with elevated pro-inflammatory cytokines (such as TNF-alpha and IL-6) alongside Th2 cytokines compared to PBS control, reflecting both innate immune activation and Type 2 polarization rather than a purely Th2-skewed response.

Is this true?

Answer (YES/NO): NO